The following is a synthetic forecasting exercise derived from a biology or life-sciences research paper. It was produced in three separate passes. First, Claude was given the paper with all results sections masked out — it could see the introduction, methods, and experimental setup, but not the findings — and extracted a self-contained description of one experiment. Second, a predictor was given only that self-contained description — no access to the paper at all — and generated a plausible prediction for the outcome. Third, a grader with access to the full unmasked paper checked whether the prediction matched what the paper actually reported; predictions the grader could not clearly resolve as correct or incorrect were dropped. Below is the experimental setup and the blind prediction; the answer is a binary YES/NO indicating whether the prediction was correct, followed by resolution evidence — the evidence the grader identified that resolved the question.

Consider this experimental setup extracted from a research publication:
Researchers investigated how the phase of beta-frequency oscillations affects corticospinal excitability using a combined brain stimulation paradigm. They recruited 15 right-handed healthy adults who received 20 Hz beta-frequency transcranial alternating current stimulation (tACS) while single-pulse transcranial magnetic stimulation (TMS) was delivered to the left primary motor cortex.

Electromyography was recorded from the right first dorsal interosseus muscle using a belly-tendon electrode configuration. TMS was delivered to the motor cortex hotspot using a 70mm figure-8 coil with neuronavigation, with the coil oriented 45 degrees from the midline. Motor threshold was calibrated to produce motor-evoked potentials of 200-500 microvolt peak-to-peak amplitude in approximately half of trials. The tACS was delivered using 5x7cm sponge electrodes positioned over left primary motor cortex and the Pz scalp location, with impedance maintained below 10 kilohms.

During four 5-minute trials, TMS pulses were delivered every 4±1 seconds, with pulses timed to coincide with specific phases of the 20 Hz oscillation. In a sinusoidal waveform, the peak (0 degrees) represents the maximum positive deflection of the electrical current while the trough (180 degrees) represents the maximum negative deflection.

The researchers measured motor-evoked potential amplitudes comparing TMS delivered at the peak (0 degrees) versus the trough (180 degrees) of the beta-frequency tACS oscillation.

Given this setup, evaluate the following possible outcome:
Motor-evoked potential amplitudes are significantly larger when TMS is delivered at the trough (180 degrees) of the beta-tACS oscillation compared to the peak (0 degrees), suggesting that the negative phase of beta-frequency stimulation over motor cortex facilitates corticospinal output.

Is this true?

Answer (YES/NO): NO